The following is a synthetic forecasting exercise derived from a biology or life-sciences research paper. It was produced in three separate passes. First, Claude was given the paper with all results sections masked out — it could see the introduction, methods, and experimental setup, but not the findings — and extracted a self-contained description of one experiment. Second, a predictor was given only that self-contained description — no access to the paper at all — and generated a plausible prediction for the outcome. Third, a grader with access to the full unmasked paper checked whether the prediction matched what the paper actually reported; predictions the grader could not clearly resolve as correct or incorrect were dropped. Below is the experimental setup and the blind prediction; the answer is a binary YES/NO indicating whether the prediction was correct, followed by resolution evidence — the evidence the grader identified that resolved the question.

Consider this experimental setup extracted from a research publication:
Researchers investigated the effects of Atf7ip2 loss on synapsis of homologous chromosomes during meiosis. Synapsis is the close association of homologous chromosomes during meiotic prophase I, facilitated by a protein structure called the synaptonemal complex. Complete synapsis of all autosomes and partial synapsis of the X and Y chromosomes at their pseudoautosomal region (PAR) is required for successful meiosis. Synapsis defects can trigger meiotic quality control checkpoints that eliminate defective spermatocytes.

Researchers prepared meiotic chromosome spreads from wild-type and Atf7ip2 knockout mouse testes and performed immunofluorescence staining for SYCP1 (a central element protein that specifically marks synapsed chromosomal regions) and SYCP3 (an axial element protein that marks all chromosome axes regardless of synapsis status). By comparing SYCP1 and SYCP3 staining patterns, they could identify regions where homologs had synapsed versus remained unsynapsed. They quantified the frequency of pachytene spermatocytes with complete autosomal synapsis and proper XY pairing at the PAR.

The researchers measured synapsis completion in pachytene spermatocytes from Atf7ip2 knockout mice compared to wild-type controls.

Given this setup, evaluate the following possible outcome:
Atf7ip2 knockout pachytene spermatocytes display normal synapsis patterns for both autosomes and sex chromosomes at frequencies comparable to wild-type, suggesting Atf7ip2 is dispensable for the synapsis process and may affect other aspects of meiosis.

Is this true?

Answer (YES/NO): NO